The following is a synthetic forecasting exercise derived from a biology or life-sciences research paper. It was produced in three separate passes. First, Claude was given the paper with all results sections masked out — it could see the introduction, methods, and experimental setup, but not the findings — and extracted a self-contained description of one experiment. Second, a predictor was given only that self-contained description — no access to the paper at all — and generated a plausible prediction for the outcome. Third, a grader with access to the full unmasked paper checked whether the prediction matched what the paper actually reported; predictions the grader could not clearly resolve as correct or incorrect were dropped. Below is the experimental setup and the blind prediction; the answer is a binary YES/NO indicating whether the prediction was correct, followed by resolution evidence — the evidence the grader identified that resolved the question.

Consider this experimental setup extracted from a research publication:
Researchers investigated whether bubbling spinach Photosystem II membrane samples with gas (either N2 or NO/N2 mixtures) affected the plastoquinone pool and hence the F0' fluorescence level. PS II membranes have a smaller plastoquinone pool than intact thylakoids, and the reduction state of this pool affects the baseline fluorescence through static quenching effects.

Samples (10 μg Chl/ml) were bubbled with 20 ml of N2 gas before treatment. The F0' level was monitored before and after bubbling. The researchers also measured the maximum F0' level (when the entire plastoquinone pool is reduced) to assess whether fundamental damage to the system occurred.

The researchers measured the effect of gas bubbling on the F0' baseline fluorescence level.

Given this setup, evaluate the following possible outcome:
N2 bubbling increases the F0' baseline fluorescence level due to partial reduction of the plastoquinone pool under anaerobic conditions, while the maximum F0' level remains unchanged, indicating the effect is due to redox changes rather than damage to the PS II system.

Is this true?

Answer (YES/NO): YES